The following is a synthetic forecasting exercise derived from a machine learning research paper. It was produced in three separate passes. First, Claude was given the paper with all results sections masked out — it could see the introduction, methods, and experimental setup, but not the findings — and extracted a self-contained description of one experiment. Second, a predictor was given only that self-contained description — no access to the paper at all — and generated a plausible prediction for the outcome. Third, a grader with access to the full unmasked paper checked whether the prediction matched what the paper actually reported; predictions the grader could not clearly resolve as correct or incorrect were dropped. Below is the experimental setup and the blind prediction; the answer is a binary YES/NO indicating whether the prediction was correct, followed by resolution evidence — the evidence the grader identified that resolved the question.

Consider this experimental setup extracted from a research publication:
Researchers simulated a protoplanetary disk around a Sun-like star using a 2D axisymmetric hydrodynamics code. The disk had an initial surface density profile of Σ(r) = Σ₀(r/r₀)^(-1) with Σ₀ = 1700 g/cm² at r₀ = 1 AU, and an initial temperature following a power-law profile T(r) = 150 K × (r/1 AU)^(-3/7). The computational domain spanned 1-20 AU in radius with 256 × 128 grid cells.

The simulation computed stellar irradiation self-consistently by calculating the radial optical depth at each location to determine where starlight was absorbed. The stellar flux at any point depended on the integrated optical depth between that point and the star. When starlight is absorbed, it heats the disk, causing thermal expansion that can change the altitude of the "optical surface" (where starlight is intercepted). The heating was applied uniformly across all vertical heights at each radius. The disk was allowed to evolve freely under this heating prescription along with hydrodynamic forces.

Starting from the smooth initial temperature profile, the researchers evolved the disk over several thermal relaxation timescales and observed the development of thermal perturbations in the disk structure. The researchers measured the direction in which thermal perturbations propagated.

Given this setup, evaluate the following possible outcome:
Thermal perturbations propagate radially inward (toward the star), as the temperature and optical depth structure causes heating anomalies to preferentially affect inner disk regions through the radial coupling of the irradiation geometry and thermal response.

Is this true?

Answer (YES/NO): YES